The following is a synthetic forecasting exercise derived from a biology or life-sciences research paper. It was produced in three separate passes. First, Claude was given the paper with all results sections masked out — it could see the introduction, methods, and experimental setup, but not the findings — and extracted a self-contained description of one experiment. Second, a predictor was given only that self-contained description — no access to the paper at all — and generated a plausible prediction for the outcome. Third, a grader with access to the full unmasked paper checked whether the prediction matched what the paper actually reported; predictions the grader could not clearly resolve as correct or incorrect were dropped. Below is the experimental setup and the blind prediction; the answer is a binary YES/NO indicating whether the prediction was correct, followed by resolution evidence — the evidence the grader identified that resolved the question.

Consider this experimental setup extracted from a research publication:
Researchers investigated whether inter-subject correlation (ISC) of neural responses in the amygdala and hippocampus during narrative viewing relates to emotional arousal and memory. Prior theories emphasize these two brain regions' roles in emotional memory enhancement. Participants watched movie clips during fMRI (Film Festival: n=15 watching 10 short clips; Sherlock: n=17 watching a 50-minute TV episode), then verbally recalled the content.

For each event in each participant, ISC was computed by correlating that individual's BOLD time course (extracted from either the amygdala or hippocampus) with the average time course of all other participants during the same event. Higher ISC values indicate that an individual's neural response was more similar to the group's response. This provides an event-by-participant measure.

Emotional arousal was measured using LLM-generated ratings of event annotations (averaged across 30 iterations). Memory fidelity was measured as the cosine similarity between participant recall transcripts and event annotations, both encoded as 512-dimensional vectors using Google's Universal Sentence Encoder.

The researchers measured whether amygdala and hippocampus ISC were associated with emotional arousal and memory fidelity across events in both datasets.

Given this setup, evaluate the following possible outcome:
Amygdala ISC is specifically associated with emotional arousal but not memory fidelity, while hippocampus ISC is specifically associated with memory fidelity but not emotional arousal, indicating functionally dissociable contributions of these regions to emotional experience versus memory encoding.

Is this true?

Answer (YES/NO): NO